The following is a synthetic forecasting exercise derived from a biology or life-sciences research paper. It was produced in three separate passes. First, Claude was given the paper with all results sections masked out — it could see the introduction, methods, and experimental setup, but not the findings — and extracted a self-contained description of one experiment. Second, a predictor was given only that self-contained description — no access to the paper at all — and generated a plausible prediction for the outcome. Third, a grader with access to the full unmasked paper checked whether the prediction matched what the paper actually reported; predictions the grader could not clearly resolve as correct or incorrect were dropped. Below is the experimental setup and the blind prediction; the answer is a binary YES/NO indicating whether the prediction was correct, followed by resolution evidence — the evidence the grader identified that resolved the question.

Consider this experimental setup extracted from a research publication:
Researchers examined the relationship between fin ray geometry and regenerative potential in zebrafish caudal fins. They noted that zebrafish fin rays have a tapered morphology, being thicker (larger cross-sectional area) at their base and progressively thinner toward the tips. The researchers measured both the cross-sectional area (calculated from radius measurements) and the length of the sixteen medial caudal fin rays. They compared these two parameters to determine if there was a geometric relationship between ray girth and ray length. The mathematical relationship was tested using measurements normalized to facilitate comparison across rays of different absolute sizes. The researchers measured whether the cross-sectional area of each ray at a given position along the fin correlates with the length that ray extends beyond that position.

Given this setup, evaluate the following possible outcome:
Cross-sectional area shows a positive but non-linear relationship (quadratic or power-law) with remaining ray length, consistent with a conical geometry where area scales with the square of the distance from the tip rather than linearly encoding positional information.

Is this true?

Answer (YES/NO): NO